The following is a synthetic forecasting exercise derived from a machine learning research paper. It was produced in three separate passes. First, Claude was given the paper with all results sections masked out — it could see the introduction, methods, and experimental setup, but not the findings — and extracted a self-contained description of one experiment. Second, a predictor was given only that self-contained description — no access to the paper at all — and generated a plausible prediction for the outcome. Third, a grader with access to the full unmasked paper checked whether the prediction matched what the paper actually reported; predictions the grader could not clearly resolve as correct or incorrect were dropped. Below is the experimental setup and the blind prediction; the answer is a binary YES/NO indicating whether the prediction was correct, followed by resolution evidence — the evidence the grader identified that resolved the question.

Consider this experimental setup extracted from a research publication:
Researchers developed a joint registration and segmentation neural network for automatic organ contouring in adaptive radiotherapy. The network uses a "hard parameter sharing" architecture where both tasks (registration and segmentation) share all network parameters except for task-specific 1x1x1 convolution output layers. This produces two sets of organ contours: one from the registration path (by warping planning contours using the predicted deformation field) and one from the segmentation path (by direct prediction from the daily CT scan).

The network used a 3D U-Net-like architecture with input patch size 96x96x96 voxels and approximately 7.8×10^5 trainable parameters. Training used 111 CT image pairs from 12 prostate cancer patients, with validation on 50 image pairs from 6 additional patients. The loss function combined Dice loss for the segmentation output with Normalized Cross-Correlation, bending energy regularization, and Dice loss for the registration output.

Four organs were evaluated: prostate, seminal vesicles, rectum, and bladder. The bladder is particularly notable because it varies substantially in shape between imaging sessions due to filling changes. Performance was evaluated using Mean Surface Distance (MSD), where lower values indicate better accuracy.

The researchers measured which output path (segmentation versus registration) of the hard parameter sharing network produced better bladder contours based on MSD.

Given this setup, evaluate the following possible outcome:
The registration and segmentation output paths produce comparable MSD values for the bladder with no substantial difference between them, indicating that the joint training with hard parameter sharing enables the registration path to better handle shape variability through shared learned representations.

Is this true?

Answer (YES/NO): NO